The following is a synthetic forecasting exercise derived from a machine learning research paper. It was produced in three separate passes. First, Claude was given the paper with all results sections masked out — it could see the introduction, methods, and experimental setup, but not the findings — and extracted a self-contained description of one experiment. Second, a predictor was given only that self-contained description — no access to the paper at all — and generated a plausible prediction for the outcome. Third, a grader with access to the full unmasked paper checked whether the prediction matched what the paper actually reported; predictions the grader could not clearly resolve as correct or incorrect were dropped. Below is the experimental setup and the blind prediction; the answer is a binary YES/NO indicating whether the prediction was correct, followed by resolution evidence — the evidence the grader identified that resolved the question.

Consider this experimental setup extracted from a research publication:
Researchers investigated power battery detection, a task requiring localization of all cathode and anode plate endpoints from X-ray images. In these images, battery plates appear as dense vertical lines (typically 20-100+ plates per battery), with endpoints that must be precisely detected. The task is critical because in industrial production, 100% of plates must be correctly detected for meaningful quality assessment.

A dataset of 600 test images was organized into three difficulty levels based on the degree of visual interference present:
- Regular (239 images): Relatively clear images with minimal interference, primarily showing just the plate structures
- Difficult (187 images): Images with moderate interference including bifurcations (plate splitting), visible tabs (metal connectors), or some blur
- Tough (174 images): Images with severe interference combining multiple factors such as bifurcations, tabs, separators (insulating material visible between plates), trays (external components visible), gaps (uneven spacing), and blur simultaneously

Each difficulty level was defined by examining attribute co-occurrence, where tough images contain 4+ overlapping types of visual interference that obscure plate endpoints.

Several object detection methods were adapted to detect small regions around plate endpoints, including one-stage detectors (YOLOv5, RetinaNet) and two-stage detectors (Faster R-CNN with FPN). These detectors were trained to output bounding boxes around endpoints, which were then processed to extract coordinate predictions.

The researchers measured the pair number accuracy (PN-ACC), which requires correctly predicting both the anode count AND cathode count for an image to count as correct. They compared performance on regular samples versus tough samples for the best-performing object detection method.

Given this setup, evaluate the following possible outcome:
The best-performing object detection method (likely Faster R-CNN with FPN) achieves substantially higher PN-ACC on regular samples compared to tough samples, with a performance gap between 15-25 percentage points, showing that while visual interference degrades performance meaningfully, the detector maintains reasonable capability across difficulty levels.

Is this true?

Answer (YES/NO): NO